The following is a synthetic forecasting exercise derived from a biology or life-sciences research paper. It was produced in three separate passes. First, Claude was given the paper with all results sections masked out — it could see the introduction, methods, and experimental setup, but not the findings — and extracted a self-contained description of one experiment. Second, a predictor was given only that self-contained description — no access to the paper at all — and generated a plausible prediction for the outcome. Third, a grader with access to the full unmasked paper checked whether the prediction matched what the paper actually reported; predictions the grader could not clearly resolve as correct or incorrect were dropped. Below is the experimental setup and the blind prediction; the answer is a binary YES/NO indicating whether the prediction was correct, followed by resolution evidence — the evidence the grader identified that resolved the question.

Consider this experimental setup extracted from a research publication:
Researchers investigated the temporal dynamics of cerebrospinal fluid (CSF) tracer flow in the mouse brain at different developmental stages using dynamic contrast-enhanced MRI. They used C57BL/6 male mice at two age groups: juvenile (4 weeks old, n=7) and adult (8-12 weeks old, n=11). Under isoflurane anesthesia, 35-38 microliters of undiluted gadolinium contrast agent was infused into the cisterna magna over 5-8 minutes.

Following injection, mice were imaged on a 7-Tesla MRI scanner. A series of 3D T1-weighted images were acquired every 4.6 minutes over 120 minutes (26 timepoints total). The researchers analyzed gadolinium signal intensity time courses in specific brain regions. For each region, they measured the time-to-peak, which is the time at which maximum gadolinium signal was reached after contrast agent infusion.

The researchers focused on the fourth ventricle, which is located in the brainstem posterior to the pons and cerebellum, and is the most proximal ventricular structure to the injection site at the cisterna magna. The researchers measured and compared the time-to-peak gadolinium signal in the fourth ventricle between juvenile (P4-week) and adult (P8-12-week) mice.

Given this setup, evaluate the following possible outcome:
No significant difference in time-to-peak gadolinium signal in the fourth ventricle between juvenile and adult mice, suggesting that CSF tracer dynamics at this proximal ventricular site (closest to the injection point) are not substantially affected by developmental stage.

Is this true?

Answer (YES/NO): YES